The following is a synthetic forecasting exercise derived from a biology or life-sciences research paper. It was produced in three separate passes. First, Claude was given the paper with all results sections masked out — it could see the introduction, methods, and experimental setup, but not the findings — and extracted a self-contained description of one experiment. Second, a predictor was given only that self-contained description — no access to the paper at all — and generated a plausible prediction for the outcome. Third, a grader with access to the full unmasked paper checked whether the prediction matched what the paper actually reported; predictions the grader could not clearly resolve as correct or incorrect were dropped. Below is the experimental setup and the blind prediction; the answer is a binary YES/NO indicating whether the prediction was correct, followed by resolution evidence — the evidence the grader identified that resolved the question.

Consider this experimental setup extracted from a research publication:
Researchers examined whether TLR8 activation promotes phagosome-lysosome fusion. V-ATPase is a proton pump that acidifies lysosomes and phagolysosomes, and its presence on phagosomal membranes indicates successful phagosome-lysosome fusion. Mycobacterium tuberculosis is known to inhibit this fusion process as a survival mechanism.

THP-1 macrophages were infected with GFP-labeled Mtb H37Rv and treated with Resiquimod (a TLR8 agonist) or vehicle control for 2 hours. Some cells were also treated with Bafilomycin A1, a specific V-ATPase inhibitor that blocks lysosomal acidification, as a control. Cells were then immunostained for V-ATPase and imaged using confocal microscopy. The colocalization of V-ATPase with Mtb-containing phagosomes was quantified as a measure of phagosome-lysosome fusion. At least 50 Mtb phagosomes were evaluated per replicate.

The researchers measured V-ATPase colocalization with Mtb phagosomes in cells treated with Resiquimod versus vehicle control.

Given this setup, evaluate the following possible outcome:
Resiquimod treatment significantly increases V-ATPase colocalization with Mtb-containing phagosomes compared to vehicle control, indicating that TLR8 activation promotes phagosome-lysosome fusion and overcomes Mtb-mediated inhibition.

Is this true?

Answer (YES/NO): YES